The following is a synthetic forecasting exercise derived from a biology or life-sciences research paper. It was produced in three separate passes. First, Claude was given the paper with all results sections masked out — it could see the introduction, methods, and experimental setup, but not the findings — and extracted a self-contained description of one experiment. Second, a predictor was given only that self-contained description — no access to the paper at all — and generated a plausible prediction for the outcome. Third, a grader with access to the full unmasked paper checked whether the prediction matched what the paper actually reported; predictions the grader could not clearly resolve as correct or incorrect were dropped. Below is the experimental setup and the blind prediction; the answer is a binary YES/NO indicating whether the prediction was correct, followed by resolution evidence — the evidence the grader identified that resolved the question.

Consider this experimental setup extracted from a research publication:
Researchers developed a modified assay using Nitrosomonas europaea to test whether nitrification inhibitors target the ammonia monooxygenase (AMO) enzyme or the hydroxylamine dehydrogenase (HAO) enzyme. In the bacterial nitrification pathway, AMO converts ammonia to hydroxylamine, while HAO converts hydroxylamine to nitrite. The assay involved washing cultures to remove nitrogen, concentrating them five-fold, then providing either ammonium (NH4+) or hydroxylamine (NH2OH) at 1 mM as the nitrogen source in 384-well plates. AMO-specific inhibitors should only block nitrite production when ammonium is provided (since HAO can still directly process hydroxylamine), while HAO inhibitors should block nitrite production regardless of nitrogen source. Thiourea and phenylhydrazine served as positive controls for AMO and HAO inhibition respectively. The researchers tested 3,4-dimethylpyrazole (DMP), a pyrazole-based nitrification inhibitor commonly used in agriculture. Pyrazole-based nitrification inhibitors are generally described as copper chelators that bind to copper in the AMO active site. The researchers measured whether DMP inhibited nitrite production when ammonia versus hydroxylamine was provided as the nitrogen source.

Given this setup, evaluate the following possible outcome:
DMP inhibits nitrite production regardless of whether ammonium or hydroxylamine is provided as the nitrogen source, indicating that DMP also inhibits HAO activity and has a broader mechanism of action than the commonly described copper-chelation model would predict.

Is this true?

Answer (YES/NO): NO